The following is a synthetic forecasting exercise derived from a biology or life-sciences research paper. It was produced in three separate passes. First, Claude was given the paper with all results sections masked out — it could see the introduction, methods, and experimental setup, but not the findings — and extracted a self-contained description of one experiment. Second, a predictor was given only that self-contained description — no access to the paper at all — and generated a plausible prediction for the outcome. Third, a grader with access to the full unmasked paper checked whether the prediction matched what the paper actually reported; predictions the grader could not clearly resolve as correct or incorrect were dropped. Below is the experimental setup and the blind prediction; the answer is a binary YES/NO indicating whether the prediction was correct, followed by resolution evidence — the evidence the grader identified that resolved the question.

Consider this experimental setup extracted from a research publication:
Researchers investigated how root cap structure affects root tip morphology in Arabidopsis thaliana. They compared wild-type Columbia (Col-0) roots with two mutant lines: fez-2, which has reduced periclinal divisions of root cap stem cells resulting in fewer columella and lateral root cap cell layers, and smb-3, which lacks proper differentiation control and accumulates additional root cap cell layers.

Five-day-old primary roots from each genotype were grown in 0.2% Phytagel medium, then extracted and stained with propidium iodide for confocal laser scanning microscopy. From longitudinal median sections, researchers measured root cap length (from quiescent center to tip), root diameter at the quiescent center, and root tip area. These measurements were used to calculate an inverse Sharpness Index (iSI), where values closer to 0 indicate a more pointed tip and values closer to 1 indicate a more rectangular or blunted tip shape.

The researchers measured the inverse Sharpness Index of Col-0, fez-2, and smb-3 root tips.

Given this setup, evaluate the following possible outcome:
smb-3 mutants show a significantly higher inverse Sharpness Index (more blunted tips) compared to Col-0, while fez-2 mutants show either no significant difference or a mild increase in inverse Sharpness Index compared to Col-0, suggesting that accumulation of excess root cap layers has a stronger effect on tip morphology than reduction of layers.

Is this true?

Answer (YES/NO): NO